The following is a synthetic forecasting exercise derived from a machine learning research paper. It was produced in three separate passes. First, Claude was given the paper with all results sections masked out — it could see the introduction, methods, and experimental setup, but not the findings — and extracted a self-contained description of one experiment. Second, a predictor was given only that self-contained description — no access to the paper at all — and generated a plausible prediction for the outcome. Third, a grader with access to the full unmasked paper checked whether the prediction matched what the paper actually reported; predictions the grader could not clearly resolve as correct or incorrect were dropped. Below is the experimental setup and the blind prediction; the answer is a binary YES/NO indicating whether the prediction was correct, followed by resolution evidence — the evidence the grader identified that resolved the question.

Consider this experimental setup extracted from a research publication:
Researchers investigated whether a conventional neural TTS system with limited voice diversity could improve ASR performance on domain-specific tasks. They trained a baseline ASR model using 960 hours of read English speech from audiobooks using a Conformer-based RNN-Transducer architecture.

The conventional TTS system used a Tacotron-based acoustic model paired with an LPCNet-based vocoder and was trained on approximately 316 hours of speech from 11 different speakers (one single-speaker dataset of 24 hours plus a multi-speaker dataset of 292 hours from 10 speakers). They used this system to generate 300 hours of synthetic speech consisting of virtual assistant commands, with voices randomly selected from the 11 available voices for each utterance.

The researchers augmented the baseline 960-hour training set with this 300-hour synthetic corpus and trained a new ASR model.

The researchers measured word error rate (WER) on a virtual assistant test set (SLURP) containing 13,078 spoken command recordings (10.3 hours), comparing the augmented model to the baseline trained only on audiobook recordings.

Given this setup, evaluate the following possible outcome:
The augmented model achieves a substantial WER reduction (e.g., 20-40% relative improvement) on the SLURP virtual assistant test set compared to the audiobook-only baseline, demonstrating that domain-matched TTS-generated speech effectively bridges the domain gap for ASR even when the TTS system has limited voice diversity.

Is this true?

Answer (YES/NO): NO